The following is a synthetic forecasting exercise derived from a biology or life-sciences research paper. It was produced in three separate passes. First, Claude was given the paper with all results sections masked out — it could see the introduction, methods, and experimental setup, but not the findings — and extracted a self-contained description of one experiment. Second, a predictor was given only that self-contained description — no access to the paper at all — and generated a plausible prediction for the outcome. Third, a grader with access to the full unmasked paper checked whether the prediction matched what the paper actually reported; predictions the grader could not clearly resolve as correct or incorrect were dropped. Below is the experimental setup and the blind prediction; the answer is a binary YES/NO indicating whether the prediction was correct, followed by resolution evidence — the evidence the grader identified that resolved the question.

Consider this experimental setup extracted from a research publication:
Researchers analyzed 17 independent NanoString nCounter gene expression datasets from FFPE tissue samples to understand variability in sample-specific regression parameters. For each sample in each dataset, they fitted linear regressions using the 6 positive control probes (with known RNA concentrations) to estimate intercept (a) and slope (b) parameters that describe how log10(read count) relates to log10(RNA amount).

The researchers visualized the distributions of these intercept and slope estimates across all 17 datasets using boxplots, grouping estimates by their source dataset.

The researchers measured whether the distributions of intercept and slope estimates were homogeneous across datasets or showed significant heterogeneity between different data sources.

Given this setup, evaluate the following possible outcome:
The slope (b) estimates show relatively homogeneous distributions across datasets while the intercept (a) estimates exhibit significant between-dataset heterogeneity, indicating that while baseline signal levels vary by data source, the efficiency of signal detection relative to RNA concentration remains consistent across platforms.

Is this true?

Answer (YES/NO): NO